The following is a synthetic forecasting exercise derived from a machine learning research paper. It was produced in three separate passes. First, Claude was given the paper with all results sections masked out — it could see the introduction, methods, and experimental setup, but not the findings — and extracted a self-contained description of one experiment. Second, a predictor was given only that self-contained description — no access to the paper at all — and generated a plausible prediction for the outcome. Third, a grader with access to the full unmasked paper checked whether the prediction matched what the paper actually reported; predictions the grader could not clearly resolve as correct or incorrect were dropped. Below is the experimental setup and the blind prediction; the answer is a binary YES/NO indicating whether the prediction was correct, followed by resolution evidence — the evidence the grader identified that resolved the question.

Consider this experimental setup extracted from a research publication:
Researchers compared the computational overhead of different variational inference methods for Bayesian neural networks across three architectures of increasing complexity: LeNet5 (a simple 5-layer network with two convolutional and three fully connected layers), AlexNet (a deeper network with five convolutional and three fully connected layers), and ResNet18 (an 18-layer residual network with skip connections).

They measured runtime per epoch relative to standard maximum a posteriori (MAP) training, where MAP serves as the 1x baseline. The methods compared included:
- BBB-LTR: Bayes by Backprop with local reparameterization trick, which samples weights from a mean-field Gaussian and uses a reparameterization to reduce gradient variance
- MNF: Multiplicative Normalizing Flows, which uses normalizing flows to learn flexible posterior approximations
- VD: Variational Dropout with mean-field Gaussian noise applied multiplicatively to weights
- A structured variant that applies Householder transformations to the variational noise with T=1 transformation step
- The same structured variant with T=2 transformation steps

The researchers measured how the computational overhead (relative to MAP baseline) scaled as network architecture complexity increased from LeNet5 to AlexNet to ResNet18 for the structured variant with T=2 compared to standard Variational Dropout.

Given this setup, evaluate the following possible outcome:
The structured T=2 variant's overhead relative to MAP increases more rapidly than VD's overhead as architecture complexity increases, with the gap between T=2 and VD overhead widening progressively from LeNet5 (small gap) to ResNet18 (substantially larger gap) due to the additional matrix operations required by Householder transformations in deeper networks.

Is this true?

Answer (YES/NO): YES